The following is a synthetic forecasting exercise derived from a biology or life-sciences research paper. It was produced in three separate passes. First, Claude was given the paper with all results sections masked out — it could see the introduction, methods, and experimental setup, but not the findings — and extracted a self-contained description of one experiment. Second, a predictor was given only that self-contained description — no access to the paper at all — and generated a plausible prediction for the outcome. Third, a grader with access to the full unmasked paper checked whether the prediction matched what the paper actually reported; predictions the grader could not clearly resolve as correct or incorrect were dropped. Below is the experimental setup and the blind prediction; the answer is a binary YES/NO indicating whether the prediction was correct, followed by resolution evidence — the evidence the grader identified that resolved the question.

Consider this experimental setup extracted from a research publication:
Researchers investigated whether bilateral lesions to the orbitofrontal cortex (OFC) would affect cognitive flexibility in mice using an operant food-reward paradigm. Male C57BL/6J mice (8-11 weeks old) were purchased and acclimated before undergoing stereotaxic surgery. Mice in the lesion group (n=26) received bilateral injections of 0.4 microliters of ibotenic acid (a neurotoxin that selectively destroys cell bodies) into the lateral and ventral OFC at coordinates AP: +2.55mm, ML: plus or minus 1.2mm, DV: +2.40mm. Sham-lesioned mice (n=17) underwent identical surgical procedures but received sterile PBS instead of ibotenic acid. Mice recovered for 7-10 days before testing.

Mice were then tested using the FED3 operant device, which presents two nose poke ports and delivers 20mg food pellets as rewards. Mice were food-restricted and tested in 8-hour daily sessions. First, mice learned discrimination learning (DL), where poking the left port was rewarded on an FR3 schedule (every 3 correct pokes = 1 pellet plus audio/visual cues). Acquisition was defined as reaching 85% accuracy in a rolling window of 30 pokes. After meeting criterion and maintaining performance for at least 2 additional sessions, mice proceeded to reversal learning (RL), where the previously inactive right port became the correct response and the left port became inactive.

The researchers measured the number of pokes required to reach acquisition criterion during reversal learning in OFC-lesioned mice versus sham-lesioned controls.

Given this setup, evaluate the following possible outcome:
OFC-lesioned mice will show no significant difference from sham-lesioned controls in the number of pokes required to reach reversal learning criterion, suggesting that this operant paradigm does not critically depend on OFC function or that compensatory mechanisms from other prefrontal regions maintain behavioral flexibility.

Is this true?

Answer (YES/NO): NO